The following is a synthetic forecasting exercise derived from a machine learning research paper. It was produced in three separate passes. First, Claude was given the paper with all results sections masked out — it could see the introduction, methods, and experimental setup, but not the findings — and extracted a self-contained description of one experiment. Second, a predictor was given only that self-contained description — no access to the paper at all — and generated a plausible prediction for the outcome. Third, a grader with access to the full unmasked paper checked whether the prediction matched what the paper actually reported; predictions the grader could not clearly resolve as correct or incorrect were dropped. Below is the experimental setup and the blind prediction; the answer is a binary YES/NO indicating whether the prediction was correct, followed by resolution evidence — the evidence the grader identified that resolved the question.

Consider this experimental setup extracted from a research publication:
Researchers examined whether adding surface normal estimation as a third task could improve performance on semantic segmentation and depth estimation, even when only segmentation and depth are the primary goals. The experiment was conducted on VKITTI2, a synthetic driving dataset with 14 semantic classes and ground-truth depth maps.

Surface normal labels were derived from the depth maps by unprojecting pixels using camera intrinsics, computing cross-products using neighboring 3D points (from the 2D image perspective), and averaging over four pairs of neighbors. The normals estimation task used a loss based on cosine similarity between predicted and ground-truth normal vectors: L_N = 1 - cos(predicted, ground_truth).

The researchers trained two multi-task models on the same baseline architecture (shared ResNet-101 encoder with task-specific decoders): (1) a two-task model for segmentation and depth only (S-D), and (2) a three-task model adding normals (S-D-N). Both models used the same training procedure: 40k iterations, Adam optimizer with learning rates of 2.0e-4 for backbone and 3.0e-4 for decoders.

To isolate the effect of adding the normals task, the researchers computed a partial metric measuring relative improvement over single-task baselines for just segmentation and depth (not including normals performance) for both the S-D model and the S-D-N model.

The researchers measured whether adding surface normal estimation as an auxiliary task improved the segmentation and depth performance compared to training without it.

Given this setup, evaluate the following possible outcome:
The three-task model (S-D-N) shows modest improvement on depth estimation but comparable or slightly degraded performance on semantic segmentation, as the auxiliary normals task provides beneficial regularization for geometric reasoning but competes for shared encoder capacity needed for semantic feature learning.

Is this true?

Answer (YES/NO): NO